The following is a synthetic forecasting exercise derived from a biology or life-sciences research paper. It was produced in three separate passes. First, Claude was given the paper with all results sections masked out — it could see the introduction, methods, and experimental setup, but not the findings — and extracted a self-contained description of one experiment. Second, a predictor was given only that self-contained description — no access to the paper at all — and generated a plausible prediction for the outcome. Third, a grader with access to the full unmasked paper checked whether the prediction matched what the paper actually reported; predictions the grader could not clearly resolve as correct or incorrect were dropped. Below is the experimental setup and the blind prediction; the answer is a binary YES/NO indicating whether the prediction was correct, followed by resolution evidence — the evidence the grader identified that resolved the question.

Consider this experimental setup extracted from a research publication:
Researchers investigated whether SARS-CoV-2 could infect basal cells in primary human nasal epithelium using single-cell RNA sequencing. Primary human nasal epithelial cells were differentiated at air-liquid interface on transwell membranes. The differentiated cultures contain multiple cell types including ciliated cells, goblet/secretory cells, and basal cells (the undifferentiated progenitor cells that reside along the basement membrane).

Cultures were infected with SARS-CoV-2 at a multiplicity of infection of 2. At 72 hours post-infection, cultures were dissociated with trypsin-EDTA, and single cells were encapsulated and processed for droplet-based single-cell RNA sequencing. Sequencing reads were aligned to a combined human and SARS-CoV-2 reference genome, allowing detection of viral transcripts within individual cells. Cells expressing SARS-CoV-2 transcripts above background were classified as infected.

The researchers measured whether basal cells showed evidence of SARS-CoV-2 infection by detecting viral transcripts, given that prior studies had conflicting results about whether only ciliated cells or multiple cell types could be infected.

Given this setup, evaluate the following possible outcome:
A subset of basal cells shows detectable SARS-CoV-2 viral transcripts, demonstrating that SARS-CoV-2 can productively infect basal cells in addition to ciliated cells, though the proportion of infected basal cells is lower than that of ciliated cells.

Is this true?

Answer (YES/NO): YES